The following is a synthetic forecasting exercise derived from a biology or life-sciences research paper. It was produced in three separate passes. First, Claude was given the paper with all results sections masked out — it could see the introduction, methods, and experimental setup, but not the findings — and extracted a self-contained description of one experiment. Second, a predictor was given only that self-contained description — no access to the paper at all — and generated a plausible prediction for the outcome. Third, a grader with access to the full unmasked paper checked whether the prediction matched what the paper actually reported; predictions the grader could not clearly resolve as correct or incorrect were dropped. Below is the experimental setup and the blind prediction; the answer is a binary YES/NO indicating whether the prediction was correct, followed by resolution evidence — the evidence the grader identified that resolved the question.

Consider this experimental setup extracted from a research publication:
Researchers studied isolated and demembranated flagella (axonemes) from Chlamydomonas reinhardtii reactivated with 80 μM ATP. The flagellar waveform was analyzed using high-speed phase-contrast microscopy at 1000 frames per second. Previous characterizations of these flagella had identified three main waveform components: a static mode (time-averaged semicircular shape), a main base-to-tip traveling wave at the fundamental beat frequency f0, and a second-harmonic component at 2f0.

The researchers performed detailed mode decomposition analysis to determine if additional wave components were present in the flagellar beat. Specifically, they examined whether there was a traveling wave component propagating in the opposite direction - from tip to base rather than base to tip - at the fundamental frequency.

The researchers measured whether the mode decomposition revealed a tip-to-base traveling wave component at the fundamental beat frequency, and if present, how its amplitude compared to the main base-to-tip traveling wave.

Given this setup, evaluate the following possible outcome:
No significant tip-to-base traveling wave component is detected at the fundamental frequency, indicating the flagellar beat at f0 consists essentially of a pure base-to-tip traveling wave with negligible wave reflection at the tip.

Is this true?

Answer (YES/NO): NO